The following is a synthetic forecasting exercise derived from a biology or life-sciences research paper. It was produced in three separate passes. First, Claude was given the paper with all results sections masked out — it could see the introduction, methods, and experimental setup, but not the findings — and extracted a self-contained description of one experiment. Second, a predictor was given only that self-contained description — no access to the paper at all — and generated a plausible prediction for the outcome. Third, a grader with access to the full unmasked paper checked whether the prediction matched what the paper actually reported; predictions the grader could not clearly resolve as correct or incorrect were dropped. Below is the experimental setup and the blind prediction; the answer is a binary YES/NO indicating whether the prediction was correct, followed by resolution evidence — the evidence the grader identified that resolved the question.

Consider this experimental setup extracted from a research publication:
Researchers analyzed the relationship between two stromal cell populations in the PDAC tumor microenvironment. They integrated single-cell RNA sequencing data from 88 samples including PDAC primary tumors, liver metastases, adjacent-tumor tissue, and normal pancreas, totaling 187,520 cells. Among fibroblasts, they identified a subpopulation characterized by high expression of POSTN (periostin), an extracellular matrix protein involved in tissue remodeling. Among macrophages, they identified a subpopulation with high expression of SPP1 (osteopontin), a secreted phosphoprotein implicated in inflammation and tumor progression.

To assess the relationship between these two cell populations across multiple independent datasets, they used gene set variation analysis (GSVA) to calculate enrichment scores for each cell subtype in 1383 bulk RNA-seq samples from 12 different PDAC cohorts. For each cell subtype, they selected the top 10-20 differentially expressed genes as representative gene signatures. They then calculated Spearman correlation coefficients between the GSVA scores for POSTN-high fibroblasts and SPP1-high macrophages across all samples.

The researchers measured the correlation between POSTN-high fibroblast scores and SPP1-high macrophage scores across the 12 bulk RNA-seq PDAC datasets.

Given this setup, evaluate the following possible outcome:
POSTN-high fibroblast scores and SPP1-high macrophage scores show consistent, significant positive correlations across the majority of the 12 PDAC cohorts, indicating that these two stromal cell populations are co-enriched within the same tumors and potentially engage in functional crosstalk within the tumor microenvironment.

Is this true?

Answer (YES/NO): YES